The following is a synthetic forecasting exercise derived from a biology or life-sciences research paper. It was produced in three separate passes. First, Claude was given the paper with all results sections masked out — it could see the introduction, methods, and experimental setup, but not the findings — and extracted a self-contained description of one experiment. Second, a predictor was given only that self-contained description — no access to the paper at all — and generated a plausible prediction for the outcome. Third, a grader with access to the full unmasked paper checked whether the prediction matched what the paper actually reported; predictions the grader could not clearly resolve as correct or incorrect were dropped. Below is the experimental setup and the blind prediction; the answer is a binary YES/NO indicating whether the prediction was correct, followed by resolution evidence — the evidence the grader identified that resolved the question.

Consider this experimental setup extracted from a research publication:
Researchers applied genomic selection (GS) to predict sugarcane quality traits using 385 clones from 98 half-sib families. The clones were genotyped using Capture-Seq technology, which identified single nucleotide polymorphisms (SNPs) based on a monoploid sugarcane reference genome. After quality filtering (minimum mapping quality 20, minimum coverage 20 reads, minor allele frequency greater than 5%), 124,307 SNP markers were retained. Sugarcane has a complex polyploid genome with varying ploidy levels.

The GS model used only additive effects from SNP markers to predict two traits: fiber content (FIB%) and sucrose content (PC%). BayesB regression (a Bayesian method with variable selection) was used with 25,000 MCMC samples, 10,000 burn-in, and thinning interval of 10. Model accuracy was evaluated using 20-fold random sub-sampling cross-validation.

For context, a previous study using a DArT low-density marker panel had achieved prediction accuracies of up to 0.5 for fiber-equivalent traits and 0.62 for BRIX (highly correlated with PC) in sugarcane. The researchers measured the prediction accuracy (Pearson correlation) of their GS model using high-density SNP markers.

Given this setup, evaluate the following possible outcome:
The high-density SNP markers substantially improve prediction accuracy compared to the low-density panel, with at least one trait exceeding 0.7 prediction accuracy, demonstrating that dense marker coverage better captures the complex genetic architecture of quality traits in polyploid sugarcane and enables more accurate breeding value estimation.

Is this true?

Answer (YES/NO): NO